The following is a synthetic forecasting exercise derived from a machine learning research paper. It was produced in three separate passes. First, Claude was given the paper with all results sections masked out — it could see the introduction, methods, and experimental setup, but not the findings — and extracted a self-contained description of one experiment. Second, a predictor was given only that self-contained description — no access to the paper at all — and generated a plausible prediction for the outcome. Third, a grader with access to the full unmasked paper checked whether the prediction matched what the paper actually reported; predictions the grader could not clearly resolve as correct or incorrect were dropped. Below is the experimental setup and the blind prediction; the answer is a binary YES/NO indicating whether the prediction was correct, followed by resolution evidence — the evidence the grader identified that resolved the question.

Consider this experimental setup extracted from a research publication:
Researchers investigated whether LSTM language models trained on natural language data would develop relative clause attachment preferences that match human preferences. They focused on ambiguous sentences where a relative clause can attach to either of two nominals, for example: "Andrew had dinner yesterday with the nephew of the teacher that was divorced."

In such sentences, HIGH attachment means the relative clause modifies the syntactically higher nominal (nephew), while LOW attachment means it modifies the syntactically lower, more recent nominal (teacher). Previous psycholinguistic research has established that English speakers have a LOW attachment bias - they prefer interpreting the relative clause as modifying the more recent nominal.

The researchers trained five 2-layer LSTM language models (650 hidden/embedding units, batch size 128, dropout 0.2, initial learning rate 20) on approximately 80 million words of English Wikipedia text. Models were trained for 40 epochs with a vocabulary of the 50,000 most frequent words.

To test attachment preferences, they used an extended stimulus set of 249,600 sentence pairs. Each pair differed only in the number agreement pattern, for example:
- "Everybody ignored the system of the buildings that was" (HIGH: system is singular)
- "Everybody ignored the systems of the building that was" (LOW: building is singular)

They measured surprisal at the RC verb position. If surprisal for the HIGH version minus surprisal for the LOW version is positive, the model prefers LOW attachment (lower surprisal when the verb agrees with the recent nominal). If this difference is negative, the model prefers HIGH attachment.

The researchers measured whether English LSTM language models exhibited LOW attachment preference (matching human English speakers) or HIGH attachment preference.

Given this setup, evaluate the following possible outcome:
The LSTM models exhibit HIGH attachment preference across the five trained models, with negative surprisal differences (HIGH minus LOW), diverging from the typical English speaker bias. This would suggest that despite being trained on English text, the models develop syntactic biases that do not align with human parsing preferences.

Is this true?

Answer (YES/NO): NO